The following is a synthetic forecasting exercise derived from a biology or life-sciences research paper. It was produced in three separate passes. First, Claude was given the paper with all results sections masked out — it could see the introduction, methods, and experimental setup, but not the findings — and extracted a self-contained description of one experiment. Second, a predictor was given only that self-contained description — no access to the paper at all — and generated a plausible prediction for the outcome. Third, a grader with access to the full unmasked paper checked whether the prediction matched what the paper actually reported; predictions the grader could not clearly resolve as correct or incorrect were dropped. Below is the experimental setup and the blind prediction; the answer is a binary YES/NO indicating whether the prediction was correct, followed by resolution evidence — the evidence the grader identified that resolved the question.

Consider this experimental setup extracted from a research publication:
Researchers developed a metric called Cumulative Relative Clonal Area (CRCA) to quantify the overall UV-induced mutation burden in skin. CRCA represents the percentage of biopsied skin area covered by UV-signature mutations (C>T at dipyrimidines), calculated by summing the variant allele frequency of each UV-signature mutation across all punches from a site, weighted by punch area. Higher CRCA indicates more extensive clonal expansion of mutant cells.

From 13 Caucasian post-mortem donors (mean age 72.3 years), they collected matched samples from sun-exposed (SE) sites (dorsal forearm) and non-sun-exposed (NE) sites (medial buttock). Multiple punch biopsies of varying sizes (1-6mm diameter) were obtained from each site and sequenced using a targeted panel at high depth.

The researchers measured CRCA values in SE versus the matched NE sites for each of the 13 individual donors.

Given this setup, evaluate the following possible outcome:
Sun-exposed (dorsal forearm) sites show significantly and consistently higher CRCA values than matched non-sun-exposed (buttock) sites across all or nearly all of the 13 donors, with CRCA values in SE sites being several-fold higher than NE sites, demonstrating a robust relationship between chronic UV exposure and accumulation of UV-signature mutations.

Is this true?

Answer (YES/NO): YES